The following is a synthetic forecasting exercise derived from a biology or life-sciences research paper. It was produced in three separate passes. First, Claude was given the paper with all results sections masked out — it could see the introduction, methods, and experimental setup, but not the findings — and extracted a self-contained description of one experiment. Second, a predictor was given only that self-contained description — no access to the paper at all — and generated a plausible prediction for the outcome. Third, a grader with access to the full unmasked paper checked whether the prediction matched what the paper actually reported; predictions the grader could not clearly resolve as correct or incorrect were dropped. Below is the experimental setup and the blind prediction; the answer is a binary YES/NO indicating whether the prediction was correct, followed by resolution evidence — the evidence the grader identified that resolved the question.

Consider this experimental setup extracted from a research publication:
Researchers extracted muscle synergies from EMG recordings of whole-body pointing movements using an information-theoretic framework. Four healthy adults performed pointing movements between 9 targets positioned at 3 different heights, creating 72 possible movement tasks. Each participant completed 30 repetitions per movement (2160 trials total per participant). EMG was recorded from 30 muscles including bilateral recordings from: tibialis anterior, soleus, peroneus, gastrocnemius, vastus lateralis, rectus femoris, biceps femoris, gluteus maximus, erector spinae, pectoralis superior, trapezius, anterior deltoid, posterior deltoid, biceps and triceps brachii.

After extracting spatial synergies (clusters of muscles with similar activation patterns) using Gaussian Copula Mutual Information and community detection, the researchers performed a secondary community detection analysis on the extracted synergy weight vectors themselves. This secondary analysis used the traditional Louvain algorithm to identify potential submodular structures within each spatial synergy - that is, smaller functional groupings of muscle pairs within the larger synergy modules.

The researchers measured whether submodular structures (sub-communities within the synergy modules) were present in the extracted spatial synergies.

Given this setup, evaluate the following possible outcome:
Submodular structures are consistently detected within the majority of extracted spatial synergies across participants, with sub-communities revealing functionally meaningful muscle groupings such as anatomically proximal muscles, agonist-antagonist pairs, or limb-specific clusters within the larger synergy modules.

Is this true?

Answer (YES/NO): YES